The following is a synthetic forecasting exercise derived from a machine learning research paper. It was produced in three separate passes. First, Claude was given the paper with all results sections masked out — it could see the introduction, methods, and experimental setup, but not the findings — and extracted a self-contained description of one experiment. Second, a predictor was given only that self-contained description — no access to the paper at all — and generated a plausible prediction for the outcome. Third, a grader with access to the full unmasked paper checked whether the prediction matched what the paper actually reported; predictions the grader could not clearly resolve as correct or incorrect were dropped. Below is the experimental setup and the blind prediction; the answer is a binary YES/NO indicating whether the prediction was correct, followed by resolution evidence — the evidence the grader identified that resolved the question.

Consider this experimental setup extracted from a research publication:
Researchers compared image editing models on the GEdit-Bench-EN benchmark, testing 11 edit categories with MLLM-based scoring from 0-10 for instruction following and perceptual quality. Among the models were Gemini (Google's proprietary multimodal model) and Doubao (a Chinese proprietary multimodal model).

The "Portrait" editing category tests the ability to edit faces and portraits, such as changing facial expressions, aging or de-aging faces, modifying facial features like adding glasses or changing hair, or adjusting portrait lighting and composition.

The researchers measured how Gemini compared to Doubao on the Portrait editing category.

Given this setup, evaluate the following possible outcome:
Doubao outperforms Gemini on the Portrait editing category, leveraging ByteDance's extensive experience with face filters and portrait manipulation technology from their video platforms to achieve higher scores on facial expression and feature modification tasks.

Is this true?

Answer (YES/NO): YES